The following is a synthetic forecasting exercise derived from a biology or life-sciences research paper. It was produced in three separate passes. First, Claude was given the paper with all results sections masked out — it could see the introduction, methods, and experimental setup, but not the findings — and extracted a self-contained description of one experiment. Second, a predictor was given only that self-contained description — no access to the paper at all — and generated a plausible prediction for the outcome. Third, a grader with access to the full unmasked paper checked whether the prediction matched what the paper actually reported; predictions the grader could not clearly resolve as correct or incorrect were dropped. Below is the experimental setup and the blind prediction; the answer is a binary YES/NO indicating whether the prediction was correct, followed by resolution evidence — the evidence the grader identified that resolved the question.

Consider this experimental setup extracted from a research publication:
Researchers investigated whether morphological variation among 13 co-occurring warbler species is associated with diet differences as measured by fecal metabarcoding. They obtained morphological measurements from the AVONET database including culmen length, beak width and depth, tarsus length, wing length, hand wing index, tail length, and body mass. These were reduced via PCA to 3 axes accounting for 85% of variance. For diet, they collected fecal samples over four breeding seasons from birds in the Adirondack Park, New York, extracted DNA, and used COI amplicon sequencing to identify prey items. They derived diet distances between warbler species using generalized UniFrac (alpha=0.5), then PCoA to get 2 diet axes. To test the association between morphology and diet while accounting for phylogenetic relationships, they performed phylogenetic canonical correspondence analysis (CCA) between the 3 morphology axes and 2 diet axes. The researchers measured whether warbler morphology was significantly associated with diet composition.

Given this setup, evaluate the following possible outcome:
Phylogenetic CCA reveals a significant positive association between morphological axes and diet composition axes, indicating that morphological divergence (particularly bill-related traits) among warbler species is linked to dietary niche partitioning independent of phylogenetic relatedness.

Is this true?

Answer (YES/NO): NO